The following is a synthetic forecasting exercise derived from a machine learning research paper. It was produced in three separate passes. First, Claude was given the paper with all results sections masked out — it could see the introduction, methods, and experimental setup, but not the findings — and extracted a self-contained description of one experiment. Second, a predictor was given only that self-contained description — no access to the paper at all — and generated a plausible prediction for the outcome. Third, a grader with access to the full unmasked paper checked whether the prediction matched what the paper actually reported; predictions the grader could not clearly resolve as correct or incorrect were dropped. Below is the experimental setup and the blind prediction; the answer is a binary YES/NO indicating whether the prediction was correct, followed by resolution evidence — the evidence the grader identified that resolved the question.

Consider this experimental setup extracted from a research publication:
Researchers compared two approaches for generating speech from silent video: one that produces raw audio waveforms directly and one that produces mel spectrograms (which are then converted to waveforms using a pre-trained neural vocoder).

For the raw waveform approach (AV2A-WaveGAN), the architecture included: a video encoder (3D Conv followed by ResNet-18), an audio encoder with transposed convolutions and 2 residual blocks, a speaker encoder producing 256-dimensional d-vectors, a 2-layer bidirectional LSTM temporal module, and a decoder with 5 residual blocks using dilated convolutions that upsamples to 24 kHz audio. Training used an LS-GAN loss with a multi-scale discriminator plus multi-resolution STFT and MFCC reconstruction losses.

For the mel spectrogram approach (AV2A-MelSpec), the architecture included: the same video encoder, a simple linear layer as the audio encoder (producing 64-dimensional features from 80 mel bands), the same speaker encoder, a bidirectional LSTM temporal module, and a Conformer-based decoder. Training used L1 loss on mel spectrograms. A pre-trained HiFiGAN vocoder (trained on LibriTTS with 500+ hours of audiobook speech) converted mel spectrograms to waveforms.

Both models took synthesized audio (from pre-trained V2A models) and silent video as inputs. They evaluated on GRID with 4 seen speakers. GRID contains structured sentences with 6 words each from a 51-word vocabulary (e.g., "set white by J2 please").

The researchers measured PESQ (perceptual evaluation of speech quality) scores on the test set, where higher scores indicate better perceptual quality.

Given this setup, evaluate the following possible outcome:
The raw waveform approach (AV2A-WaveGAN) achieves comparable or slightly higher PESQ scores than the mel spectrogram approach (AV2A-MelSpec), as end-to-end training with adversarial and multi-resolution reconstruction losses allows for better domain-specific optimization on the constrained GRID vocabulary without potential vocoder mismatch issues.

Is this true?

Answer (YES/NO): YES